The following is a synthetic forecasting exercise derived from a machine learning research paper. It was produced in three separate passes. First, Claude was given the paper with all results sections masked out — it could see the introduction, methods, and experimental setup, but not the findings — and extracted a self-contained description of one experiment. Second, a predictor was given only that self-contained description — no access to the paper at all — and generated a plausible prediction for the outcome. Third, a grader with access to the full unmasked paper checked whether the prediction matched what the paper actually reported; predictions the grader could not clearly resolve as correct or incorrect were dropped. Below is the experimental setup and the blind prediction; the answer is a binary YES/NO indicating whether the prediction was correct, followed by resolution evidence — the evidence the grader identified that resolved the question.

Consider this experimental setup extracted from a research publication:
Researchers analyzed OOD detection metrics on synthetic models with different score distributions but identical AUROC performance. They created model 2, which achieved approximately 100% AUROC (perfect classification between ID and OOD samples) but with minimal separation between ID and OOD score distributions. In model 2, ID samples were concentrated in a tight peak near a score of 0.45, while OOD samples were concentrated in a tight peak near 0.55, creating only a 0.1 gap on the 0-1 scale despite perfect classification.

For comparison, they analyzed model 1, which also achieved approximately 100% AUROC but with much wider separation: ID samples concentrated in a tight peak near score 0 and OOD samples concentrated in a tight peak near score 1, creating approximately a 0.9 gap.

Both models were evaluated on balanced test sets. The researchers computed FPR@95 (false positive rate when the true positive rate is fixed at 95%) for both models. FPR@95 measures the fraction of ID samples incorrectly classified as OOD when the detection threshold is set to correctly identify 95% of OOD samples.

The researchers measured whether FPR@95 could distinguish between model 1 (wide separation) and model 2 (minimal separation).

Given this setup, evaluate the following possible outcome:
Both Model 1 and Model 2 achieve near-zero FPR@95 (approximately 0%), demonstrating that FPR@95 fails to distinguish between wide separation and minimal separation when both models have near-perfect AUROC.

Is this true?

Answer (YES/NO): YES